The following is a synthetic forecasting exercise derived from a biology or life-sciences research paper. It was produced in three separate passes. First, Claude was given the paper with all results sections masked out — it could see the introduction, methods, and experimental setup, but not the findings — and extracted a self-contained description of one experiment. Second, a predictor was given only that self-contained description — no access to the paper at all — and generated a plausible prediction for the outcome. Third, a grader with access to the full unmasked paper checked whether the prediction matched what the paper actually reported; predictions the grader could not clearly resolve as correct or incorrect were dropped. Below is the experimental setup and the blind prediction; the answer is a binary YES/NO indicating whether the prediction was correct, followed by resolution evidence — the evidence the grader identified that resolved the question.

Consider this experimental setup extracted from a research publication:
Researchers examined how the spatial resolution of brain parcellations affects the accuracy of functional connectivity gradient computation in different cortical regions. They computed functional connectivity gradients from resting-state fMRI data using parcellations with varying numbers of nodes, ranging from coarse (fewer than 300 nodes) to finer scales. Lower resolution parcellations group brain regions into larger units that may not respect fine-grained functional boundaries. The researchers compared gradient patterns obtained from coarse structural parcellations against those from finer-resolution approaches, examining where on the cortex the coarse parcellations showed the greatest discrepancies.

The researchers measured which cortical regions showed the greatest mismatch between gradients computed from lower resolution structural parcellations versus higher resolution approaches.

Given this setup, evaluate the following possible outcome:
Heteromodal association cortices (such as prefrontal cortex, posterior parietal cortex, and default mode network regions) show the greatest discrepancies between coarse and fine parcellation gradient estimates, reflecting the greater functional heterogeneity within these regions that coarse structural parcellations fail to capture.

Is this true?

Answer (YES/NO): YES